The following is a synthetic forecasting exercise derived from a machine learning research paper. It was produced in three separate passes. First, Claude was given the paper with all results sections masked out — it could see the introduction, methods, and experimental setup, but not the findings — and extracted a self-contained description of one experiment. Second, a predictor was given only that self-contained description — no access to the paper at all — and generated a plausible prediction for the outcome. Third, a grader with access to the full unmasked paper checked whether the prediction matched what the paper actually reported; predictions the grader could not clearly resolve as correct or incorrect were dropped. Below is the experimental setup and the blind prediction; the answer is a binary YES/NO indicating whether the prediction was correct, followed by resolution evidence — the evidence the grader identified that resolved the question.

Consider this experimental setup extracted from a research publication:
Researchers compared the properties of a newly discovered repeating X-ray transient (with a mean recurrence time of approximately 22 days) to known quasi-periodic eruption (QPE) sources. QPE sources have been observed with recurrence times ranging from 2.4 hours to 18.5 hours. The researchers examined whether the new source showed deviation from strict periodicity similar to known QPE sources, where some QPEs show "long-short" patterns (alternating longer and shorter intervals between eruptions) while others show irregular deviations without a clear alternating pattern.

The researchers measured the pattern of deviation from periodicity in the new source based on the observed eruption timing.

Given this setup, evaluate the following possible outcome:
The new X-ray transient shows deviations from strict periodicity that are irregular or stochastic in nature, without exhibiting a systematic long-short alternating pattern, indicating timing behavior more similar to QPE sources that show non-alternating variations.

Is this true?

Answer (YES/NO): YES